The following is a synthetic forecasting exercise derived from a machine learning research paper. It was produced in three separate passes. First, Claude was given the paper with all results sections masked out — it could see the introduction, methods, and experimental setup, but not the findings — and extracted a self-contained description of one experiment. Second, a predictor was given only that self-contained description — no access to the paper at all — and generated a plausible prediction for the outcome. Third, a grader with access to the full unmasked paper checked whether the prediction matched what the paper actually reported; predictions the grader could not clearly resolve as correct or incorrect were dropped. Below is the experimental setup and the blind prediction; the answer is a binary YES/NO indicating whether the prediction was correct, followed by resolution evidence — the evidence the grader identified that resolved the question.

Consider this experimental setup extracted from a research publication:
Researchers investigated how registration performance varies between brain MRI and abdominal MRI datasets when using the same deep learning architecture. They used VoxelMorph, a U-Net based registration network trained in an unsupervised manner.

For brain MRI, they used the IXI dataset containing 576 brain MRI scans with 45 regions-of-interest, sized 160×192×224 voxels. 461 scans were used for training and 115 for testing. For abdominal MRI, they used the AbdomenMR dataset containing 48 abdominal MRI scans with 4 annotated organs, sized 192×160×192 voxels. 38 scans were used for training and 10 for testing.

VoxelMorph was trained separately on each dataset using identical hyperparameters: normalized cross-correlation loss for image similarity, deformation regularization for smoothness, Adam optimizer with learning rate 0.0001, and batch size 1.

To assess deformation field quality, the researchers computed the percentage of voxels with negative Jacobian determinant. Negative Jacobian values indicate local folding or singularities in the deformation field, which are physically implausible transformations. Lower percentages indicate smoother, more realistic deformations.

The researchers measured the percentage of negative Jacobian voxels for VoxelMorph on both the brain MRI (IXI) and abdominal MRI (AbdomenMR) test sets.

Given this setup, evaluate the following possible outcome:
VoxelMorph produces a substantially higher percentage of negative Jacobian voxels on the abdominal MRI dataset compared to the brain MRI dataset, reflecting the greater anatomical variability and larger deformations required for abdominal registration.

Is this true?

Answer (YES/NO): YES